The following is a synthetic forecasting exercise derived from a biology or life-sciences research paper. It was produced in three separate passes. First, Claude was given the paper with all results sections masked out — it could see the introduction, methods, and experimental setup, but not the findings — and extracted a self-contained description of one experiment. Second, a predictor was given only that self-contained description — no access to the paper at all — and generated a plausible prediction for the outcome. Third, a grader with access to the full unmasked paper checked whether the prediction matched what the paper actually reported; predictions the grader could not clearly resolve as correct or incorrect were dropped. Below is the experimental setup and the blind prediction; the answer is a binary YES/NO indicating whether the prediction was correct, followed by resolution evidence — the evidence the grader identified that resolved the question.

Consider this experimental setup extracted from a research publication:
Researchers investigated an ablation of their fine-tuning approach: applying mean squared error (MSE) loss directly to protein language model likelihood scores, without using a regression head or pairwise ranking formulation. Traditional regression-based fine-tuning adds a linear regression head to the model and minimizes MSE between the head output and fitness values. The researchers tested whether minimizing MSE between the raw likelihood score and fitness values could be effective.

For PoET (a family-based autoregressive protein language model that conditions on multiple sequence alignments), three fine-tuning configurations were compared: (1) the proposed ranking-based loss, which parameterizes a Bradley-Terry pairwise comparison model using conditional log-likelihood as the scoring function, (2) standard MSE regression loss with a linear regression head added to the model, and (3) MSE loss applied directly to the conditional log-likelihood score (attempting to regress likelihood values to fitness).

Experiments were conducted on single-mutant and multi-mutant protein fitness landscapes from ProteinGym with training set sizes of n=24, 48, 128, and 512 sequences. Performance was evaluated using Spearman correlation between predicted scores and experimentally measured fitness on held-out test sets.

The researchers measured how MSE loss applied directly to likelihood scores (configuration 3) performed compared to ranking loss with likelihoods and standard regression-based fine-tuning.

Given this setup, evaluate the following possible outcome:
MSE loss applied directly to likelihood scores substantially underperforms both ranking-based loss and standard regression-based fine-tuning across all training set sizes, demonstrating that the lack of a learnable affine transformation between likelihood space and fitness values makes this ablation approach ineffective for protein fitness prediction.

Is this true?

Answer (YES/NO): YES